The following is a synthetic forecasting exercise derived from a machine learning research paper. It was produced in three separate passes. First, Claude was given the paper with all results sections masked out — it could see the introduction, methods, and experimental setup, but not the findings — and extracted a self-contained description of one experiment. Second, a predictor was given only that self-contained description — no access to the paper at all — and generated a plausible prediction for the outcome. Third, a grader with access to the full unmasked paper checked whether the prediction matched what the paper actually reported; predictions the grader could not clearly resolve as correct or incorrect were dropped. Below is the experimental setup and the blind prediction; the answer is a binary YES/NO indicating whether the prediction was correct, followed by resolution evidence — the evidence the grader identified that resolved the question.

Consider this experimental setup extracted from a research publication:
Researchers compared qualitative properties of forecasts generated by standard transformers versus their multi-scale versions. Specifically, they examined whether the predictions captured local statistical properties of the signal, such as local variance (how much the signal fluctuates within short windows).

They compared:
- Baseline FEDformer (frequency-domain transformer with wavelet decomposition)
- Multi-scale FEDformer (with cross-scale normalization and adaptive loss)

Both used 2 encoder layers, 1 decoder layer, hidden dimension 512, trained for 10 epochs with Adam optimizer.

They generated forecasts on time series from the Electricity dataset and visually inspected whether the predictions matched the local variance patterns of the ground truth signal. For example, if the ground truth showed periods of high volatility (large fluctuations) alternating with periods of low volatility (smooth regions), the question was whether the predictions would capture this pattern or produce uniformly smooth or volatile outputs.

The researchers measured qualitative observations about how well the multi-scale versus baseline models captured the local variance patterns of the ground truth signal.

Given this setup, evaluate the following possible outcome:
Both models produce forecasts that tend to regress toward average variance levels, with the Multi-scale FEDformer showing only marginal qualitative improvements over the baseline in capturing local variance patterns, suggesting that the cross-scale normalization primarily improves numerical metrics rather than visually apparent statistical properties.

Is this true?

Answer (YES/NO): NO